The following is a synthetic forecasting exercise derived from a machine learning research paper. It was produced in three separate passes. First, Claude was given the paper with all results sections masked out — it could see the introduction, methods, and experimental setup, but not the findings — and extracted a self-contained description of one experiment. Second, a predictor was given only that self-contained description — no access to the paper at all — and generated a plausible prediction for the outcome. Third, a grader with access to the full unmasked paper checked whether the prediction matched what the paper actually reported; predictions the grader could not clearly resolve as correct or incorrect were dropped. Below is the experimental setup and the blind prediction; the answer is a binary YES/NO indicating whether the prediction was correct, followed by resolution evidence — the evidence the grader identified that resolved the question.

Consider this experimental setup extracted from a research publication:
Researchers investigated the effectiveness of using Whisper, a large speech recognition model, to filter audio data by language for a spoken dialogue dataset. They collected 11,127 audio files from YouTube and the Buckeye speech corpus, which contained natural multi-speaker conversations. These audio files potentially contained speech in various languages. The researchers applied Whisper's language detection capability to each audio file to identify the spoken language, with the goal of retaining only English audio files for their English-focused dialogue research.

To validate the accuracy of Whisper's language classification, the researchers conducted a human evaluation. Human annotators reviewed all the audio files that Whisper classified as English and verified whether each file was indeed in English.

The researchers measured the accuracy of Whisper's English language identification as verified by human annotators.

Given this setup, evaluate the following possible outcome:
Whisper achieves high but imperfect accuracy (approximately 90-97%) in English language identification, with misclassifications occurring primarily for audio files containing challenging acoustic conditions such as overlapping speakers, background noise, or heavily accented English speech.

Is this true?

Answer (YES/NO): NO